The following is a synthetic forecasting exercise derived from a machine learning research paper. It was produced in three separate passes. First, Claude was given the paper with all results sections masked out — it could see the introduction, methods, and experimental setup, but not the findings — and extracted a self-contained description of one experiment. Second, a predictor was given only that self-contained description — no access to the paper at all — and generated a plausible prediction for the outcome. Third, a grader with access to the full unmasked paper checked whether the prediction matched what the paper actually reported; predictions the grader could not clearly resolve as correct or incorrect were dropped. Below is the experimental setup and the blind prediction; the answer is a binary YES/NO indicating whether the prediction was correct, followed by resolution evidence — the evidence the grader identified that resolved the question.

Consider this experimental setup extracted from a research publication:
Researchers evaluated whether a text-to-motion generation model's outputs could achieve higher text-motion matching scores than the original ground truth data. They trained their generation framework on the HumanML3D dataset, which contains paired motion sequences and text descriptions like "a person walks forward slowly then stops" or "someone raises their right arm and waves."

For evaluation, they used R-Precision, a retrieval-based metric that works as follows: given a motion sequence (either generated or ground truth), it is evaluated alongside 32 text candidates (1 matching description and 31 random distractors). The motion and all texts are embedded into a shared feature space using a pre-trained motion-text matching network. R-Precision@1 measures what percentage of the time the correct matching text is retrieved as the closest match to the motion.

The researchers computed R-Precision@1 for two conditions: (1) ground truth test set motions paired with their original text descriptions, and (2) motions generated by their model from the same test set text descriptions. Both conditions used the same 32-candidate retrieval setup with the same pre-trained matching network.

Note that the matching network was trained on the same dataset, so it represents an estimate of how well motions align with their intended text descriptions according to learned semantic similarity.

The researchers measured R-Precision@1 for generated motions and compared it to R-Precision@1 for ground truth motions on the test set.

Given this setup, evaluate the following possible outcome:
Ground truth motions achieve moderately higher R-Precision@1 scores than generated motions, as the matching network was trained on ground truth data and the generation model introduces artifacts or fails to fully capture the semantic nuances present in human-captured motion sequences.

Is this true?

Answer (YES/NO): NO